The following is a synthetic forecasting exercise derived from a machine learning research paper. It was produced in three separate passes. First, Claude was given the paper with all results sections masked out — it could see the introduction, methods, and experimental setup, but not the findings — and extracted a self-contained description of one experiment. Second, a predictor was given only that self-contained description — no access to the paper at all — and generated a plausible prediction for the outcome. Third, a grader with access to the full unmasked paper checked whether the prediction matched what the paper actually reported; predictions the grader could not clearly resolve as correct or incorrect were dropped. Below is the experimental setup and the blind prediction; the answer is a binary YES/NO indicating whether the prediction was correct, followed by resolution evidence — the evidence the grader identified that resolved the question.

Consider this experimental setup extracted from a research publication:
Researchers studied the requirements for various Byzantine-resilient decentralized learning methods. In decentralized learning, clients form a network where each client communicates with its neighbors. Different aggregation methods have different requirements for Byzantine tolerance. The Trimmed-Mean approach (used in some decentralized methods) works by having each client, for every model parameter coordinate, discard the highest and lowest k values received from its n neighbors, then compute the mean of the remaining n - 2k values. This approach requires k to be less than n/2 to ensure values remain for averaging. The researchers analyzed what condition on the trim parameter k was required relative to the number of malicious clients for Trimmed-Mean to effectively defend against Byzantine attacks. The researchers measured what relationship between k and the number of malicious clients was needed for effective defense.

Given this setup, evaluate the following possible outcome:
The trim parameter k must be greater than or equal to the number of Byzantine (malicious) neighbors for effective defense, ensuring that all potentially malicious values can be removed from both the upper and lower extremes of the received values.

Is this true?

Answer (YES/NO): YES